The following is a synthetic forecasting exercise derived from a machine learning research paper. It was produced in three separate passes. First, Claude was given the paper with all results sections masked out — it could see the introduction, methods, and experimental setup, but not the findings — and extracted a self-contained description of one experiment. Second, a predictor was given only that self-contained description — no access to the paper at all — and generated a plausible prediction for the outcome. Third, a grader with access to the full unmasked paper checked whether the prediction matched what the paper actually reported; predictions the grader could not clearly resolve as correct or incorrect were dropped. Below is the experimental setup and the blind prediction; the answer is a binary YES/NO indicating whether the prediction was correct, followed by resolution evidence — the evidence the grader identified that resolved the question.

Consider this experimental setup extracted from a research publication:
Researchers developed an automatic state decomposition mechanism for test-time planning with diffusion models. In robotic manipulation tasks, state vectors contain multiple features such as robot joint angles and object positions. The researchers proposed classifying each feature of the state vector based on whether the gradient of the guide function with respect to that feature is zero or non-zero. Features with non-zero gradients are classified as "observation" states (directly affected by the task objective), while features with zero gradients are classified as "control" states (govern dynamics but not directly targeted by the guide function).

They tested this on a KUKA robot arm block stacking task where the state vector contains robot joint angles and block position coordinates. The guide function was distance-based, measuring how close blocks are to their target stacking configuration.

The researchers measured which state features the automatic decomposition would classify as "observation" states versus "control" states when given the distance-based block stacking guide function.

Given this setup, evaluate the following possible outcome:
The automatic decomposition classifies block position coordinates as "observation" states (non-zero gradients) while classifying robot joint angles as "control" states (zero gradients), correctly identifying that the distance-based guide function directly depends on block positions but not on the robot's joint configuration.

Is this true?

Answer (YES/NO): YES